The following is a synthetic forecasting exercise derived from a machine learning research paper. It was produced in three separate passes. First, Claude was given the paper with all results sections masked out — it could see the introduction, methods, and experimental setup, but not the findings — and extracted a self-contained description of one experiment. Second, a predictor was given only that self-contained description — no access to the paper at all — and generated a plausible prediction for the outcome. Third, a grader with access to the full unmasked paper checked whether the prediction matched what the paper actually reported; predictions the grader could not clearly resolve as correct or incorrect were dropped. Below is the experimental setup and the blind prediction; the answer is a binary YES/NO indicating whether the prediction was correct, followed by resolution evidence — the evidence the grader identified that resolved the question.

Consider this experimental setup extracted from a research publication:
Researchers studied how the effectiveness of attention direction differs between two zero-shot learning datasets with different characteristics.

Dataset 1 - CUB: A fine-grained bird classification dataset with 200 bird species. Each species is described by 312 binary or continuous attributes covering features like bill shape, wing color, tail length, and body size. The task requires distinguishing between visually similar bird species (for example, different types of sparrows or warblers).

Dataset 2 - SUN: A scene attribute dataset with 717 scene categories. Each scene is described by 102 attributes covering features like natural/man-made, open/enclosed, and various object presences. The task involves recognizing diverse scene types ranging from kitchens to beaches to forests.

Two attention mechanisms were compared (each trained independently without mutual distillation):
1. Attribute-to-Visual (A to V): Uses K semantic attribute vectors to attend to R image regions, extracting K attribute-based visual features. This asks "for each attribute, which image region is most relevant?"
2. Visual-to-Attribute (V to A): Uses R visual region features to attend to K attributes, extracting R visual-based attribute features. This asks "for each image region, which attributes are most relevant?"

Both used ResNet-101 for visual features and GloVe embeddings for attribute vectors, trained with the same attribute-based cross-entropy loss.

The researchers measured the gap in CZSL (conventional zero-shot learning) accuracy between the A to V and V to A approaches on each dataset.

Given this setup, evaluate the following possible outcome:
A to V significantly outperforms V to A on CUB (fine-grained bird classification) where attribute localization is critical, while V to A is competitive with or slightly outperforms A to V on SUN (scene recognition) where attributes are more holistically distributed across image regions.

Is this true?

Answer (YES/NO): NO